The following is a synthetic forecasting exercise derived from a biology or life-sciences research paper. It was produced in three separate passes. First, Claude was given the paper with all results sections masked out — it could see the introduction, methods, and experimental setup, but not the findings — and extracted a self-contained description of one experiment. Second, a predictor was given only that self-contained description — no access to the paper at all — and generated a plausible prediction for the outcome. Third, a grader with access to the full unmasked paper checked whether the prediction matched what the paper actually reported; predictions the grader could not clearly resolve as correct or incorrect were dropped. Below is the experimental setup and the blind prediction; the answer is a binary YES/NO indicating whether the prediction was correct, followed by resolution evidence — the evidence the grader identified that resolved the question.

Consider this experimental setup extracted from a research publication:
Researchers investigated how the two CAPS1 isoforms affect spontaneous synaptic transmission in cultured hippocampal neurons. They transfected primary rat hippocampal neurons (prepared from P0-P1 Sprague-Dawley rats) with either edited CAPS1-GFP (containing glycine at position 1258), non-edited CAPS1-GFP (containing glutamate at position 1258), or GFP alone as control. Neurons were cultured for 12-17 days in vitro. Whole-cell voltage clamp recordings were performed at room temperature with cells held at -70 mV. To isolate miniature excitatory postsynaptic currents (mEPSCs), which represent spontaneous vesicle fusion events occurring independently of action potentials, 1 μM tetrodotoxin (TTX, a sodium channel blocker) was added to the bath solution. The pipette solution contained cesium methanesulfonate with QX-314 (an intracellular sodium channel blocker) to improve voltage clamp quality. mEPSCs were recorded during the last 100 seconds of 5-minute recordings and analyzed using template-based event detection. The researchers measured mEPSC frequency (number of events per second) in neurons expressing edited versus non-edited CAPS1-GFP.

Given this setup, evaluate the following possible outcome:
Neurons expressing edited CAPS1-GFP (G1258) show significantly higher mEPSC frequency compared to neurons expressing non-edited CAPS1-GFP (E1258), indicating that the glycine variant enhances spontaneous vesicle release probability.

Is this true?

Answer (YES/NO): NO